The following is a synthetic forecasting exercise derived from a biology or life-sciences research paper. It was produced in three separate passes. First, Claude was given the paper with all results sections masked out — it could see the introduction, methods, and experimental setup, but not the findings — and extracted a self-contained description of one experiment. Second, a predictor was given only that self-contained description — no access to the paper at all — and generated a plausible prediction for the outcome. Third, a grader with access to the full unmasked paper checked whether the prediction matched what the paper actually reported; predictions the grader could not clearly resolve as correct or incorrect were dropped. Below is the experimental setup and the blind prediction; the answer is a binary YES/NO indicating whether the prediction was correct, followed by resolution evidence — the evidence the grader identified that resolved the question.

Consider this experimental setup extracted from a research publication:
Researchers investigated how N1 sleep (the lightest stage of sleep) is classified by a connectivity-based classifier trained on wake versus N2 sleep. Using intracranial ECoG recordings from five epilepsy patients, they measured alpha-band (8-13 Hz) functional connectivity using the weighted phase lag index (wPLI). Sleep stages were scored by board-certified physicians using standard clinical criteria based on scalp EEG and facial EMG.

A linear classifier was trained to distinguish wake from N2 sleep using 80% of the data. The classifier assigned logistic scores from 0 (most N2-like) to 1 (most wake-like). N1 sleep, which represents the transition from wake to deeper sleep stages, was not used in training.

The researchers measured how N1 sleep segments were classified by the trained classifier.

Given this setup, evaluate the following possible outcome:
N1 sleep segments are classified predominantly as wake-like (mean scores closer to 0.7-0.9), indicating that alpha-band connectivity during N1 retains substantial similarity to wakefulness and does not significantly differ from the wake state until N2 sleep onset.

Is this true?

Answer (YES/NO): YES